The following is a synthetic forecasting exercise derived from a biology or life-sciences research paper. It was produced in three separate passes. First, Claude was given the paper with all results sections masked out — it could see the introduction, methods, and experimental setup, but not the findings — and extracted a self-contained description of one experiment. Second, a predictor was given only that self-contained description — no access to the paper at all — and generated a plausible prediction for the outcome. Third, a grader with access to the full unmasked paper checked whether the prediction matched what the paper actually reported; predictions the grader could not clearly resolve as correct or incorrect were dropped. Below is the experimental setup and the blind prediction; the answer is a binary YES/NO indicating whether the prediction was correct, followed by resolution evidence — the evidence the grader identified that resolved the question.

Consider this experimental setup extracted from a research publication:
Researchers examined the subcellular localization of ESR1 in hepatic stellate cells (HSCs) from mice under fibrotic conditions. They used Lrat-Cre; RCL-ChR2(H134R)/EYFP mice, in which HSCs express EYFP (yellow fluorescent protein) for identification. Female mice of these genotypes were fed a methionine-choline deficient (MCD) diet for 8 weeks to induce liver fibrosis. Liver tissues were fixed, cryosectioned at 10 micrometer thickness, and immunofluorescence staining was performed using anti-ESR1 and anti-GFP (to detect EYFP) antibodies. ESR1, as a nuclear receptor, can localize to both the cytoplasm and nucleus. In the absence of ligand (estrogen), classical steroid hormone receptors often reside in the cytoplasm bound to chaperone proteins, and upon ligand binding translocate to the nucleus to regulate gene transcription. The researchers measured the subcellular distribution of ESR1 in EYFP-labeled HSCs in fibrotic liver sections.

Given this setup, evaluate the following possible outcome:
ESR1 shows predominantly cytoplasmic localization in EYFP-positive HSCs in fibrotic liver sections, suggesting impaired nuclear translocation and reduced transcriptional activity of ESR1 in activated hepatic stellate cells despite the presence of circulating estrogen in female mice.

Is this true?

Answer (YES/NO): NO